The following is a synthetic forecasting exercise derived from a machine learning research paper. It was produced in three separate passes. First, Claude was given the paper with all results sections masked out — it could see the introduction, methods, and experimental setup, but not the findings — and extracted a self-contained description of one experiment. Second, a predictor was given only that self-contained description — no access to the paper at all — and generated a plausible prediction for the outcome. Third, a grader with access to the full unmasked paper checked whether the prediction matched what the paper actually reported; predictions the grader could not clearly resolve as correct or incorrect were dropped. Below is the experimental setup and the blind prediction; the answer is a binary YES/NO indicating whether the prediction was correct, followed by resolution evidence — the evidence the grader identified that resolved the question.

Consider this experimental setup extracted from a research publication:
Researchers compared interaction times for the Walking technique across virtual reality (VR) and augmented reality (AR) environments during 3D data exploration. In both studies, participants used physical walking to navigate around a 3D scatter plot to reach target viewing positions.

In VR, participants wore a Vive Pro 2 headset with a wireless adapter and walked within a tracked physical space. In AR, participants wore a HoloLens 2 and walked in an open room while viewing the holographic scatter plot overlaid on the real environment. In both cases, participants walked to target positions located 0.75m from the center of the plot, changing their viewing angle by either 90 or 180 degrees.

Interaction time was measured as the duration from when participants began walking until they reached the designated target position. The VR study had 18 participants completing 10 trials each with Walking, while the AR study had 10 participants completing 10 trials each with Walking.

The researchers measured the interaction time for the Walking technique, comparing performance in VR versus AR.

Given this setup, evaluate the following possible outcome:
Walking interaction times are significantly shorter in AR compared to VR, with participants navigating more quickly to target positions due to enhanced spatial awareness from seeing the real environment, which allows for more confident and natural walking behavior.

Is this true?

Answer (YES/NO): NO